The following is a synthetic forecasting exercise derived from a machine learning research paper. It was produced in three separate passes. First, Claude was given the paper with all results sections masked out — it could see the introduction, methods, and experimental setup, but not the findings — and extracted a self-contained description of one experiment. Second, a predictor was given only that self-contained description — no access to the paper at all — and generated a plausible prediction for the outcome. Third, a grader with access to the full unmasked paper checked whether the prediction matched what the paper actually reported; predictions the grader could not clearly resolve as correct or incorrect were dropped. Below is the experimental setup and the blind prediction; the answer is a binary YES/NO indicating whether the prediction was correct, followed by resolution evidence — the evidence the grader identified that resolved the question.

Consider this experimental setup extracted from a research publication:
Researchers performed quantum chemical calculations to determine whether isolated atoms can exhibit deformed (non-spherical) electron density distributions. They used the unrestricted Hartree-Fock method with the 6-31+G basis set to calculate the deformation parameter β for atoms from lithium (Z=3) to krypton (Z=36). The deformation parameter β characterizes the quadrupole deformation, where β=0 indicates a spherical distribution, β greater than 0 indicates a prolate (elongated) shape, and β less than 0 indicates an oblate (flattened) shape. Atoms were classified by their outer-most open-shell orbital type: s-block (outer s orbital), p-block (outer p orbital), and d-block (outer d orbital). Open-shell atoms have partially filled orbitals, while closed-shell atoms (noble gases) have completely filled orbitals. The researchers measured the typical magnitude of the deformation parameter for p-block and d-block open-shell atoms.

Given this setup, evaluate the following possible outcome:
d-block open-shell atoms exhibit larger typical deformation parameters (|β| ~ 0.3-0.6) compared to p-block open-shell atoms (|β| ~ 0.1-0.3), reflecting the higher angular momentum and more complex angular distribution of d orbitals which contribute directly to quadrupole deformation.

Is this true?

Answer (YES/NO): NO